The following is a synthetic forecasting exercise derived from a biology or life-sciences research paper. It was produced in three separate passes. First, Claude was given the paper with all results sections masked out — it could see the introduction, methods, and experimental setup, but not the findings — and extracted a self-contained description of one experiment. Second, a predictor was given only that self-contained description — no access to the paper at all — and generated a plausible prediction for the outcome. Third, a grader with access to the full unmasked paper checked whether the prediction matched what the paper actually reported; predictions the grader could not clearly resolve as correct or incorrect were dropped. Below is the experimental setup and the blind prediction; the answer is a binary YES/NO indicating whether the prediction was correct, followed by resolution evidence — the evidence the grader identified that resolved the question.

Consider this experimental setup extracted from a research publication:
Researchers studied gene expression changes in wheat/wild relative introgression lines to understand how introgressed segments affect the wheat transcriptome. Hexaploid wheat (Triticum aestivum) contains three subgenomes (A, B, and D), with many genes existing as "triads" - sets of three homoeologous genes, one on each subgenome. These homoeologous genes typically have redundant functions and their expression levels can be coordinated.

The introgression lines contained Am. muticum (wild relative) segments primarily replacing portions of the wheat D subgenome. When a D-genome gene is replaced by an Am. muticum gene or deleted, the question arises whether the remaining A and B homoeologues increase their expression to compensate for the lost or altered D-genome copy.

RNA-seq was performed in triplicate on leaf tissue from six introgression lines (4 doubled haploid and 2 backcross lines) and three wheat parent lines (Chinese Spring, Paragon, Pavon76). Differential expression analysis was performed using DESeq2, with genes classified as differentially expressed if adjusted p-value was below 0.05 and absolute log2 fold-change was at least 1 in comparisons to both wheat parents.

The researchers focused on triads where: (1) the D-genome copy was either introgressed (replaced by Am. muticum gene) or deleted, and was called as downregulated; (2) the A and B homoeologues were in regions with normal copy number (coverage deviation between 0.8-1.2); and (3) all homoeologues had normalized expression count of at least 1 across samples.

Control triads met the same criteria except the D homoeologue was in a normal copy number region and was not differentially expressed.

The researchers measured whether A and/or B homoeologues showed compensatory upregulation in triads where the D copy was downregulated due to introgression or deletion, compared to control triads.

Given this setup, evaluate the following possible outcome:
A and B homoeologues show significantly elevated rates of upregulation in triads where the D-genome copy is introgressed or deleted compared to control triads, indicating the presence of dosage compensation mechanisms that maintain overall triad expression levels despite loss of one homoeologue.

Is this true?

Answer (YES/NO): NO